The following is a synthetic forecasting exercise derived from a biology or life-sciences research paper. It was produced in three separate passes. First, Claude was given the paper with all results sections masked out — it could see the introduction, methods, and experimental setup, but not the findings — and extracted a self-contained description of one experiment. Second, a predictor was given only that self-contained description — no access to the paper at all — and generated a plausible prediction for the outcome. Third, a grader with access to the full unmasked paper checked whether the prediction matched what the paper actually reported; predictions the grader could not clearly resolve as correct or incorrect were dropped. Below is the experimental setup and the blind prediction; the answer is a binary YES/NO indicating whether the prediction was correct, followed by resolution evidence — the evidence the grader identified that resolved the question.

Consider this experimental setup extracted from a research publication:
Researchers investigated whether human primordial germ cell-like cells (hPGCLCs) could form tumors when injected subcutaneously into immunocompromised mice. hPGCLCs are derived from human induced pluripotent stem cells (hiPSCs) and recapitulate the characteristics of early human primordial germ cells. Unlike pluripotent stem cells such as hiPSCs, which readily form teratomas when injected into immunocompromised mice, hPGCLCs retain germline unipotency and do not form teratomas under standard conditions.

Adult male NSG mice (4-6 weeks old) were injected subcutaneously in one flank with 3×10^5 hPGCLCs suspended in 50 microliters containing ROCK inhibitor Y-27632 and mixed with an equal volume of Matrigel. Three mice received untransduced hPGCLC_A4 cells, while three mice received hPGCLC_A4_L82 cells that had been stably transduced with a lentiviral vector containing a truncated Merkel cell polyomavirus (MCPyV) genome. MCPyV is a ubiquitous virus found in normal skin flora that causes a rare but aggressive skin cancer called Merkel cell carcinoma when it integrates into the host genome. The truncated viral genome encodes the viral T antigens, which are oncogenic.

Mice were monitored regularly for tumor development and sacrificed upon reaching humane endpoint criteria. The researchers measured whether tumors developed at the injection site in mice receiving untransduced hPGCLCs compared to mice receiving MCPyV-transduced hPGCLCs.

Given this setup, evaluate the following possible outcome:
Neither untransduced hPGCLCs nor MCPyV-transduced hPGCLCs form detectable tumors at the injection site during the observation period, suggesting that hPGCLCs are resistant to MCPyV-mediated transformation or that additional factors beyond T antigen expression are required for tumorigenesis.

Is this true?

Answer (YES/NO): NO